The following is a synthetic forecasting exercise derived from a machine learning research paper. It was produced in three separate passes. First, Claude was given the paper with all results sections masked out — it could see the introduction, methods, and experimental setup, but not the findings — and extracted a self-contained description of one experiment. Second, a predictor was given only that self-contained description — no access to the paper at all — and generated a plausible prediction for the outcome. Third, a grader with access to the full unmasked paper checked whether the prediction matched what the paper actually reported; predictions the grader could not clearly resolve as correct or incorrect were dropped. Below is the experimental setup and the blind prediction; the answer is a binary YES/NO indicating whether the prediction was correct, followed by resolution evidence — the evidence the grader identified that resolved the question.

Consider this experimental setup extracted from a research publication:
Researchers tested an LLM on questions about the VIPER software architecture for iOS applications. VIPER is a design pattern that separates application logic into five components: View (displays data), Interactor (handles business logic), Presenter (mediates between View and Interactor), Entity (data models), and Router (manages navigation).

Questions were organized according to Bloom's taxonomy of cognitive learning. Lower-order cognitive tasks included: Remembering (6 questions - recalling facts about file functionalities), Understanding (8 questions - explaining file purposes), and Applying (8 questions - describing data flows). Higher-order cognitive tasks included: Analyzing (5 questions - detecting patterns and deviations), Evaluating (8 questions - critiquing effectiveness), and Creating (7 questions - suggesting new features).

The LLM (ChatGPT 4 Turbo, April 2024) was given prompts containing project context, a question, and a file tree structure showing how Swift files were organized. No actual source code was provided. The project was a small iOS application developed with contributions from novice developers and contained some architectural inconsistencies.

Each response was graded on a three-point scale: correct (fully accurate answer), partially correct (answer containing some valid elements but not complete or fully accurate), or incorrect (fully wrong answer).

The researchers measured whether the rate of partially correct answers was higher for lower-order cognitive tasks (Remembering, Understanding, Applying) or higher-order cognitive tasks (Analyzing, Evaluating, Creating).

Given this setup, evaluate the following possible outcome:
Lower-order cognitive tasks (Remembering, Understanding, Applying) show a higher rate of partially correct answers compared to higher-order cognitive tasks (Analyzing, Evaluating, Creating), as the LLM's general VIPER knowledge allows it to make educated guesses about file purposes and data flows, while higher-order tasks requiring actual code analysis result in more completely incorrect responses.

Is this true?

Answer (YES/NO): YES